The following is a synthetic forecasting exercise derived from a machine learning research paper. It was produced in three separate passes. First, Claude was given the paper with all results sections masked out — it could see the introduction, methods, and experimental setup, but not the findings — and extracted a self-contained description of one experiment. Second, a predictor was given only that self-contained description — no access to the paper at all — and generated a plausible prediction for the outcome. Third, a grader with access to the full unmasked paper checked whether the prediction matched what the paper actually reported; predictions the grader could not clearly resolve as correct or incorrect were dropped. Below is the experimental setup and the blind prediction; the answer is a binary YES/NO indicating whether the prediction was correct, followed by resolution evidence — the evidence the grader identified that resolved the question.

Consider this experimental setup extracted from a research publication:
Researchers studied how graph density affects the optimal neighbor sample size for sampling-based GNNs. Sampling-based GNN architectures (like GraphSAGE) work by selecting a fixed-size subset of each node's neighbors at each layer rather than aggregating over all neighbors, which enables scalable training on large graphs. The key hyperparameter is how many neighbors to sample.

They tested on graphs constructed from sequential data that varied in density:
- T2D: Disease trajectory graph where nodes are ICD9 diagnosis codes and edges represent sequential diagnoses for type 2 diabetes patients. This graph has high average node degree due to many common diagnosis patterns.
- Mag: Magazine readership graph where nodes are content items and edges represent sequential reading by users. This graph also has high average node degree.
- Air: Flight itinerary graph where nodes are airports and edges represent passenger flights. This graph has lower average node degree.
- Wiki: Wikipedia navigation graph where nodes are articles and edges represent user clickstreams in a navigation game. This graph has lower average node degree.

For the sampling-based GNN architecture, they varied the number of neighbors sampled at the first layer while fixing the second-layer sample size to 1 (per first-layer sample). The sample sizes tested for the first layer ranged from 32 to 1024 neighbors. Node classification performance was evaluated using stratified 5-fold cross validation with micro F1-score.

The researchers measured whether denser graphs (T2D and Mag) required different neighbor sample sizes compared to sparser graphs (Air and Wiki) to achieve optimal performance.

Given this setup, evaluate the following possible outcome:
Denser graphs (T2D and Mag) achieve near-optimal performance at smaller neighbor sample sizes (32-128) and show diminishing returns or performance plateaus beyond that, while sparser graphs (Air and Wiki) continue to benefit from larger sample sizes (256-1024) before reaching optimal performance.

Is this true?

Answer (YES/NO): NO